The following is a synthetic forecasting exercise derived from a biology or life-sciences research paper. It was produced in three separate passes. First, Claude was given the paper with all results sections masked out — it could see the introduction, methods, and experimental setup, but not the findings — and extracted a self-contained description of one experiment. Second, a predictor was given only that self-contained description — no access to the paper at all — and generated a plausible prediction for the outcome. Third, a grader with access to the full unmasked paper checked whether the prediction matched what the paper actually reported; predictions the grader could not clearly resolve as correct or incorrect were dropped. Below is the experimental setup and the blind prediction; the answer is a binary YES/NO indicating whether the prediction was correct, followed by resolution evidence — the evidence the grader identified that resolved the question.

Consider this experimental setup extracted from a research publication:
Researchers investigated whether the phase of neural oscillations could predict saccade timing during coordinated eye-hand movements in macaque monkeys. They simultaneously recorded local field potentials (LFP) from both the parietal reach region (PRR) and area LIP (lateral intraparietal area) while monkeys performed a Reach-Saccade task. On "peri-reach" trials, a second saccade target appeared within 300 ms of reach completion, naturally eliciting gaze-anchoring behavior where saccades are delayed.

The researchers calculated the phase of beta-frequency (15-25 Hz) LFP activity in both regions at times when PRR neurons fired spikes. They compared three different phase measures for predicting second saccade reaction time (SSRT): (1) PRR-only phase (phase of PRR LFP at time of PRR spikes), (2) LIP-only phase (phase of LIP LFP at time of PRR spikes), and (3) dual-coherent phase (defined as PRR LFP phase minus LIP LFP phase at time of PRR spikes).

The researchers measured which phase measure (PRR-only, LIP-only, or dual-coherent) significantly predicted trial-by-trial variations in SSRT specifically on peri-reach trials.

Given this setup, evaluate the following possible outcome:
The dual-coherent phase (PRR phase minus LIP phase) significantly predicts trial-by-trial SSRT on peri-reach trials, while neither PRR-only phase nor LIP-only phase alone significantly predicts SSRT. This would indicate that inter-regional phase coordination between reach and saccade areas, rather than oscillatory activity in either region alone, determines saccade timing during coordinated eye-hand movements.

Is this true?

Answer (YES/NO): NO